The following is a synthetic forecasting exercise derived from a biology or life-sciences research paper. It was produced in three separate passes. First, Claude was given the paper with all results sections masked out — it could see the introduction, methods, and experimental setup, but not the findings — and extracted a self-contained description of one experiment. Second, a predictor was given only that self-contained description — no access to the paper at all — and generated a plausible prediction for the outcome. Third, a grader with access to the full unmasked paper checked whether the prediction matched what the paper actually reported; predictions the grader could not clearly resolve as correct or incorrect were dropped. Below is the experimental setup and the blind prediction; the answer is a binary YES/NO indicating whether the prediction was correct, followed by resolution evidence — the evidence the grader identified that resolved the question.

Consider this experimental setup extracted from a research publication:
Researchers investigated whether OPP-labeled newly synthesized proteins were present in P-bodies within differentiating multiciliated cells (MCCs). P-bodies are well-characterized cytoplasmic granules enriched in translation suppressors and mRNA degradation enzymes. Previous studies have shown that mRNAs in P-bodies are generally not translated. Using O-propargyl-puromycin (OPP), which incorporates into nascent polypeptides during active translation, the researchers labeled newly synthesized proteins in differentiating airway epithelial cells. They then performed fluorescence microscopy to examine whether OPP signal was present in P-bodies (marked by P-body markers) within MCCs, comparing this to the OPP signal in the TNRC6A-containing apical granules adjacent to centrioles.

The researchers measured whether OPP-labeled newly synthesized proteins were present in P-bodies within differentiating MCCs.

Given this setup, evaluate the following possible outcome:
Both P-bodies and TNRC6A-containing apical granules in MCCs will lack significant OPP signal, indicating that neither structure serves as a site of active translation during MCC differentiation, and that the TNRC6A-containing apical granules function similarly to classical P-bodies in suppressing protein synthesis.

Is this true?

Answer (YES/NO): NO